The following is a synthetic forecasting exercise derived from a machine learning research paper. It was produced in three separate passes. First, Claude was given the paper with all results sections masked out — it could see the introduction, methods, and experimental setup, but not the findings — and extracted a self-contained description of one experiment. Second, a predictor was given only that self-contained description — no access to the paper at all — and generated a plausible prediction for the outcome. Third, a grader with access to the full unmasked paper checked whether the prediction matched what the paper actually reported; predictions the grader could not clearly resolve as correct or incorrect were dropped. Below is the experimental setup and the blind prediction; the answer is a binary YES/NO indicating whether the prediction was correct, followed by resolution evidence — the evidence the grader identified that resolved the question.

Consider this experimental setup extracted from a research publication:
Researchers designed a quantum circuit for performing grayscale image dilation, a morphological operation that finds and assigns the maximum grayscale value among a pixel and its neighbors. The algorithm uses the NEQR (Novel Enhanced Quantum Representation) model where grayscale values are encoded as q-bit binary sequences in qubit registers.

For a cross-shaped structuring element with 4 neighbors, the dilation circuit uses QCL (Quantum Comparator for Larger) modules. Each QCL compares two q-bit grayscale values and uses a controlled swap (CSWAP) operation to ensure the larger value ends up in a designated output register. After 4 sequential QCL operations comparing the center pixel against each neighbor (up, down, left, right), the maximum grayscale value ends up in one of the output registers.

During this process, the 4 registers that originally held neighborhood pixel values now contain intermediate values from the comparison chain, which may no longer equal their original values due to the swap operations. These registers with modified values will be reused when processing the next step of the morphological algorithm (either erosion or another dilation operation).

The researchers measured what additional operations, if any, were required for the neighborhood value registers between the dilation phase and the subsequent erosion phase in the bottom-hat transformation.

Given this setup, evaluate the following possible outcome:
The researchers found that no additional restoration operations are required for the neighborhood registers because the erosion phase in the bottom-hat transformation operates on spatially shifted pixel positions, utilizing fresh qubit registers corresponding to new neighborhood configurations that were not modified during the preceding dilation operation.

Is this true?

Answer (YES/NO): YES